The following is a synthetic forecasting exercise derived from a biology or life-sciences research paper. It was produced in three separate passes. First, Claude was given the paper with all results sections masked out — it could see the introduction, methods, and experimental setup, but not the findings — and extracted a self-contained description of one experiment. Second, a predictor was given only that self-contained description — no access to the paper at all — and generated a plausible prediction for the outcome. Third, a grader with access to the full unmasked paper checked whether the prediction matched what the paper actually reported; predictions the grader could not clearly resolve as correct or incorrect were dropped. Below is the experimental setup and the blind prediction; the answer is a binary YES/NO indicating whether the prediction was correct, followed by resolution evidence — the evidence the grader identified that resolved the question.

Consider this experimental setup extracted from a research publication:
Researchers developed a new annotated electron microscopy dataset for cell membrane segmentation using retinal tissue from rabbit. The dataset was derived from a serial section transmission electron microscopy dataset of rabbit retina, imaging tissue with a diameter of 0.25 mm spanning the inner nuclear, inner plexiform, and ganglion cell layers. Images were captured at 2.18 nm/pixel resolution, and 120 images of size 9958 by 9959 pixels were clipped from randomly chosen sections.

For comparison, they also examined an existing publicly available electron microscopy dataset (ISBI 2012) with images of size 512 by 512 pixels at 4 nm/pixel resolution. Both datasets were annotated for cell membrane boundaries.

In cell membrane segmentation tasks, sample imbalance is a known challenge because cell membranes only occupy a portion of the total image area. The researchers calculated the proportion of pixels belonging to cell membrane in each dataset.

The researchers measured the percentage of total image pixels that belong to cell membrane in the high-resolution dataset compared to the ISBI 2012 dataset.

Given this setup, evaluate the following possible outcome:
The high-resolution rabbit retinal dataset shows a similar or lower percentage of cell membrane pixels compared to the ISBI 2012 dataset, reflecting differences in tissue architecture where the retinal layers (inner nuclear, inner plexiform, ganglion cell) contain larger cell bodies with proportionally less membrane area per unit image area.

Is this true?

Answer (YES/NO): YES